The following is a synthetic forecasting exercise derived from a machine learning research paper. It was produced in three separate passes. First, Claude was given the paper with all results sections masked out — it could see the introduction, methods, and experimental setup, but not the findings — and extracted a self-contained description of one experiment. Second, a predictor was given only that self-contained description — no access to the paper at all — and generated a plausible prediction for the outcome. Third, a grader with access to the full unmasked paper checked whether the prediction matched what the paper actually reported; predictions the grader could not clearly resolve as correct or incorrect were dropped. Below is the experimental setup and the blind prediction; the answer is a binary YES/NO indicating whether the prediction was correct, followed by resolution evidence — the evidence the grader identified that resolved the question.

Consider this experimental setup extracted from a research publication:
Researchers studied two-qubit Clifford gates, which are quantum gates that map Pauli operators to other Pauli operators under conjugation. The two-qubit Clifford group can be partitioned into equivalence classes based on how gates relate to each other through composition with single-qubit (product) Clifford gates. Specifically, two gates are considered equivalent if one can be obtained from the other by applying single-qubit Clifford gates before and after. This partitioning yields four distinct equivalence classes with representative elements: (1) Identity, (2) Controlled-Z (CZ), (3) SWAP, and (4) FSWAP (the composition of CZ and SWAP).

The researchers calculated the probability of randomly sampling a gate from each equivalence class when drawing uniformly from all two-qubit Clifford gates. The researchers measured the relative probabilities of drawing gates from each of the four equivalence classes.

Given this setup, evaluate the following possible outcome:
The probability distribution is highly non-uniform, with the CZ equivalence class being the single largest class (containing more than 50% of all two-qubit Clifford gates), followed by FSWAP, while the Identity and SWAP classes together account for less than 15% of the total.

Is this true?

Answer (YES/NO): NO